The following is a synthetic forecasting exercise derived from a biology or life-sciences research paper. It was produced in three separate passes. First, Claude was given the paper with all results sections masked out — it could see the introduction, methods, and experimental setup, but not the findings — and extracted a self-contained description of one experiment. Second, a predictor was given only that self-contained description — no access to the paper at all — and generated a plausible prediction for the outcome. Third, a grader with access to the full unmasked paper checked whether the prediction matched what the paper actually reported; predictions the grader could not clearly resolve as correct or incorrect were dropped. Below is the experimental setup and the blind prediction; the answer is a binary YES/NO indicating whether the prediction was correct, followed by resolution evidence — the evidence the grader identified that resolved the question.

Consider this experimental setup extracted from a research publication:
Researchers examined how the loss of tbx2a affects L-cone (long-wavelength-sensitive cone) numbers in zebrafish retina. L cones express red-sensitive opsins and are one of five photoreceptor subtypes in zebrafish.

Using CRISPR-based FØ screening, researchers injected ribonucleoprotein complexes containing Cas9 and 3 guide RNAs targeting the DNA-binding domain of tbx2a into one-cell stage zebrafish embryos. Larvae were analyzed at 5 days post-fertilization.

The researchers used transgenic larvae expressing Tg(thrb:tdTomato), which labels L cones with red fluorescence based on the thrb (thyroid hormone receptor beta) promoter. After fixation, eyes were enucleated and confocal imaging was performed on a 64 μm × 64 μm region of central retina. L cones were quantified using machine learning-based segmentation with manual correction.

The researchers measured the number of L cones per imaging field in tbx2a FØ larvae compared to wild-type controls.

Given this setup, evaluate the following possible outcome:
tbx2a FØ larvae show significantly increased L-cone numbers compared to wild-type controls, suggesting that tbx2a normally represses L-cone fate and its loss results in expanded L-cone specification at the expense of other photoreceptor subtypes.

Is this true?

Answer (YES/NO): NO